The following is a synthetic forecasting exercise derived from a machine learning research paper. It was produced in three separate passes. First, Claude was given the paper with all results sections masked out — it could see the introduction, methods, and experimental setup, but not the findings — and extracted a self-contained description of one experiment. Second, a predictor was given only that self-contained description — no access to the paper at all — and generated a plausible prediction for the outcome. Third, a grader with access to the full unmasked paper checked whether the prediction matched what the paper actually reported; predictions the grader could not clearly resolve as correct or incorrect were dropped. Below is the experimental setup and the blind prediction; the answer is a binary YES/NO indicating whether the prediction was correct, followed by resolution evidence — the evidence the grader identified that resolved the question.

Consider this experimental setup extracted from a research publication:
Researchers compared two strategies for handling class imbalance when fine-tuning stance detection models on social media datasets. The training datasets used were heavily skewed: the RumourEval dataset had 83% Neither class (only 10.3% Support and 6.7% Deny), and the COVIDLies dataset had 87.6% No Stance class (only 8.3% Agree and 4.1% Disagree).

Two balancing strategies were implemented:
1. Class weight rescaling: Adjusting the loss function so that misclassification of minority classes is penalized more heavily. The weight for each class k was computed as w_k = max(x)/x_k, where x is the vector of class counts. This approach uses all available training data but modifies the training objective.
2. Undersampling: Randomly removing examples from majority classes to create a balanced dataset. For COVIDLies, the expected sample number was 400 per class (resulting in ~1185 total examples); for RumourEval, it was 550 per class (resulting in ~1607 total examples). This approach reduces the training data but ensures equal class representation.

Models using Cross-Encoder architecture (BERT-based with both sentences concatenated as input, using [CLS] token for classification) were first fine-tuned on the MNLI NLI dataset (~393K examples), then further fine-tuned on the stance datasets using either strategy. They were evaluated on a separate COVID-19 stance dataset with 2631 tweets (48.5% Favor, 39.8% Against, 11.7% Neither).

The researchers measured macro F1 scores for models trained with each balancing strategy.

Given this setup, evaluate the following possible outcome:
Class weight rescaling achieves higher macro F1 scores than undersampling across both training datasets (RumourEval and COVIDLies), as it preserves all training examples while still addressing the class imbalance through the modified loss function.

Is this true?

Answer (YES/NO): NO